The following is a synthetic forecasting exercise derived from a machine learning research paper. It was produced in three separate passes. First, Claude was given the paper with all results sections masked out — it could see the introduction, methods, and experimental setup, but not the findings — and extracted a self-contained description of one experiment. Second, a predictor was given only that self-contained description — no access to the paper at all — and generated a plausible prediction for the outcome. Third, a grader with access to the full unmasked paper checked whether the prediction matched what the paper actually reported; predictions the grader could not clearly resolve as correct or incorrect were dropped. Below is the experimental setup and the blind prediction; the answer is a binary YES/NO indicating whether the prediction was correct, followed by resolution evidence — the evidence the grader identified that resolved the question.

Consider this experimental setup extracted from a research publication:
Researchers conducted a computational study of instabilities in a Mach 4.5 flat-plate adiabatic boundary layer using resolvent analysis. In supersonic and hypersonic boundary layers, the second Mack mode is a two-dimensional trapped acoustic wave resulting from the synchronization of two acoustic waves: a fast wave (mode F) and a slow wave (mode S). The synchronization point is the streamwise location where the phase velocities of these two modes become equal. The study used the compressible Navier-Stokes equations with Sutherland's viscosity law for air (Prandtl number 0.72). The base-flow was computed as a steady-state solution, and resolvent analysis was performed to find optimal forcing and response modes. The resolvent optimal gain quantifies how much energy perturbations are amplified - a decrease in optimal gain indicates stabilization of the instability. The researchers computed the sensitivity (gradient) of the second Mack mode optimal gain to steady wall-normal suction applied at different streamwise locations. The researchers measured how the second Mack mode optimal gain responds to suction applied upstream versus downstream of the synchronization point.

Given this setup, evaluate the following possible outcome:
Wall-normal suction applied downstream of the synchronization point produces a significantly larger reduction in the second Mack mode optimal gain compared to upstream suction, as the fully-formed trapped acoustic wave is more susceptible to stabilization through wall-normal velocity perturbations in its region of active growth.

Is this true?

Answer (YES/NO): NO